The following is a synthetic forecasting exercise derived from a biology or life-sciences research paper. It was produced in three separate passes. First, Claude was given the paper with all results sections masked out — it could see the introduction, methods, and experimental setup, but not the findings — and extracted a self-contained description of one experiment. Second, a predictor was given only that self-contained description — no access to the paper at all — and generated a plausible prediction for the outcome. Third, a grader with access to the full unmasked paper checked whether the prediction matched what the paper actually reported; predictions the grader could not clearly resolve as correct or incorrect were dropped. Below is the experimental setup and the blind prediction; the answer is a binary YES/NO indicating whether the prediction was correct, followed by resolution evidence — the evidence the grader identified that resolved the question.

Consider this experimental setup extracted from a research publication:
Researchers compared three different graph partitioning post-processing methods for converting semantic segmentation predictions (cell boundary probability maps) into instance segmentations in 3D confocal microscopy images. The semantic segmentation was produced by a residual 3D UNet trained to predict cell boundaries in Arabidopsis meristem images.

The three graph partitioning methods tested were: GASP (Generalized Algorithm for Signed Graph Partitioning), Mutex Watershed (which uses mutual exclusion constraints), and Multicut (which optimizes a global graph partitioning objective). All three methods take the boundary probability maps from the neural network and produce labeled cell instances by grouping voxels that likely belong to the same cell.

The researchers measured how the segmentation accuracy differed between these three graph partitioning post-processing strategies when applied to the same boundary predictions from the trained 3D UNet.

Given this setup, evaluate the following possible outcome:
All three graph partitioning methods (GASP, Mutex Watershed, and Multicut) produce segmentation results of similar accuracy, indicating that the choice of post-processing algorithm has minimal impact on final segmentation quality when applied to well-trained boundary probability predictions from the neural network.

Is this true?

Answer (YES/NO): YES